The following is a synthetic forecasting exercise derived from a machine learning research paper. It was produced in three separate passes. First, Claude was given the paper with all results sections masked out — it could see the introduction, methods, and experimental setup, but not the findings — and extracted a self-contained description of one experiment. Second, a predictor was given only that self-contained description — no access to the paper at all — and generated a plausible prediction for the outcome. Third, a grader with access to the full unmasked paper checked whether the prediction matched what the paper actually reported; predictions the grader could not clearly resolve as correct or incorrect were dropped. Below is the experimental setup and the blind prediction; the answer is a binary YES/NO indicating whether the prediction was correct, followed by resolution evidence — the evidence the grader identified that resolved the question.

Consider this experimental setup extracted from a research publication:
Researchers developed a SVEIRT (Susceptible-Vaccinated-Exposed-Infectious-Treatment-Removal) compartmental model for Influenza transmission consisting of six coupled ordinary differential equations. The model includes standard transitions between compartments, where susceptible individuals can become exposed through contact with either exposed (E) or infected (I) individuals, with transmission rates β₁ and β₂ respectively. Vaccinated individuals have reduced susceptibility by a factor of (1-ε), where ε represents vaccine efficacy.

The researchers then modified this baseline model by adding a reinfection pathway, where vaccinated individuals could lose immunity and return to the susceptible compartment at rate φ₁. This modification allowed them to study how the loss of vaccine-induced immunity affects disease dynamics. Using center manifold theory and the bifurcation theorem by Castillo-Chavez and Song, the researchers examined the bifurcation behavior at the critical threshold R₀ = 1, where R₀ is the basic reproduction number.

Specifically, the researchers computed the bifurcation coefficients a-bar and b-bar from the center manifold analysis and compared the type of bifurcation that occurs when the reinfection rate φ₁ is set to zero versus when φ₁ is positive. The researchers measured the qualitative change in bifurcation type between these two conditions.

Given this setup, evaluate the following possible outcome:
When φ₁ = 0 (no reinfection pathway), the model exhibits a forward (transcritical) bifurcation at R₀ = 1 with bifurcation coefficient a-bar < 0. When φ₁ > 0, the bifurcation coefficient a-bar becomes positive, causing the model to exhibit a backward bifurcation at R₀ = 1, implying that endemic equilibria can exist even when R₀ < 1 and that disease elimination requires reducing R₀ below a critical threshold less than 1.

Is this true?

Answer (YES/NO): YES